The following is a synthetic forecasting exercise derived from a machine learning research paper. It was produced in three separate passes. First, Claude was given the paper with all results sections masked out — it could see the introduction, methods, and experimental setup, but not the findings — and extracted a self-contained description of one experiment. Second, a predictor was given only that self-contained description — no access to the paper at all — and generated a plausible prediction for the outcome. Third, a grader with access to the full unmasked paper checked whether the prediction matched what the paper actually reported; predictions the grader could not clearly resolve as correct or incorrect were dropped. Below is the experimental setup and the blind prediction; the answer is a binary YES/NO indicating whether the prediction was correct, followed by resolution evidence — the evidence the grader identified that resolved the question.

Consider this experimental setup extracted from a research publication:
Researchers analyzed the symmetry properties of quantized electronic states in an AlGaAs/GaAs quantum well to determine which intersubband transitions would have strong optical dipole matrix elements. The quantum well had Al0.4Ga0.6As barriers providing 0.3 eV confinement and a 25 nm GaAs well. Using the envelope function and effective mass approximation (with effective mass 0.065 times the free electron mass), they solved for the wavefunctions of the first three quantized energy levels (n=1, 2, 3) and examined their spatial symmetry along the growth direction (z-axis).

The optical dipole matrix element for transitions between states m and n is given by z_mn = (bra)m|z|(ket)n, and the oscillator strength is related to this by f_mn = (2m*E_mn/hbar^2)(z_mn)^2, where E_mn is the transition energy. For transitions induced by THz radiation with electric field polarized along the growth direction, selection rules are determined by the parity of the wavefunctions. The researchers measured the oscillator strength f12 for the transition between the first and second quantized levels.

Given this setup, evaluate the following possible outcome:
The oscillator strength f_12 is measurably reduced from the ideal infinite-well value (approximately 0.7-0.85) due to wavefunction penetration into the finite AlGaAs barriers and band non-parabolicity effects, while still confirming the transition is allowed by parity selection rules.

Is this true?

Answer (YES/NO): NO